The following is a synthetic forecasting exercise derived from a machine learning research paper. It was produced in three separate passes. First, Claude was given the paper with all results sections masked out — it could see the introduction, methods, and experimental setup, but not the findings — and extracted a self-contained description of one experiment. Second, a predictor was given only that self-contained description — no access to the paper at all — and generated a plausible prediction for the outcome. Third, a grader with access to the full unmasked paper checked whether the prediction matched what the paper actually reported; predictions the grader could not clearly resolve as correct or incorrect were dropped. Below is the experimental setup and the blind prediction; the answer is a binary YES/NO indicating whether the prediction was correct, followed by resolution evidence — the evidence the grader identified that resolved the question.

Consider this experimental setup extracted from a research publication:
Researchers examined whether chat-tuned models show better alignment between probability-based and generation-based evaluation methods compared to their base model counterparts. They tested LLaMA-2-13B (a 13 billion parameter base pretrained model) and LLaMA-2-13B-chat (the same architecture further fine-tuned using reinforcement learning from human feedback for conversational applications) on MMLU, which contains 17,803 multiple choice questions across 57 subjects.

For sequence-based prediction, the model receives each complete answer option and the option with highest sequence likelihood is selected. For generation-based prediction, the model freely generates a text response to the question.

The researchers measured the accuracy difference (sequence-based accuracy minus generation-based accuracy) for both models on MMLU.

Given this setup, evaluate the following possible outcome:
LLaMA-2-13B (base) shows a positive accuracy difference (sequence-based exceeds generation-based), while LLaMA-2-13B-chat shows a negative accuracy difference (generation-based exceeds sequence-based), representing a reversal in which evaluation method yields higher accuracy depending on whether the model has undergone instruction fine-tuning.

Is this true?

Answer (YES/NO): NO